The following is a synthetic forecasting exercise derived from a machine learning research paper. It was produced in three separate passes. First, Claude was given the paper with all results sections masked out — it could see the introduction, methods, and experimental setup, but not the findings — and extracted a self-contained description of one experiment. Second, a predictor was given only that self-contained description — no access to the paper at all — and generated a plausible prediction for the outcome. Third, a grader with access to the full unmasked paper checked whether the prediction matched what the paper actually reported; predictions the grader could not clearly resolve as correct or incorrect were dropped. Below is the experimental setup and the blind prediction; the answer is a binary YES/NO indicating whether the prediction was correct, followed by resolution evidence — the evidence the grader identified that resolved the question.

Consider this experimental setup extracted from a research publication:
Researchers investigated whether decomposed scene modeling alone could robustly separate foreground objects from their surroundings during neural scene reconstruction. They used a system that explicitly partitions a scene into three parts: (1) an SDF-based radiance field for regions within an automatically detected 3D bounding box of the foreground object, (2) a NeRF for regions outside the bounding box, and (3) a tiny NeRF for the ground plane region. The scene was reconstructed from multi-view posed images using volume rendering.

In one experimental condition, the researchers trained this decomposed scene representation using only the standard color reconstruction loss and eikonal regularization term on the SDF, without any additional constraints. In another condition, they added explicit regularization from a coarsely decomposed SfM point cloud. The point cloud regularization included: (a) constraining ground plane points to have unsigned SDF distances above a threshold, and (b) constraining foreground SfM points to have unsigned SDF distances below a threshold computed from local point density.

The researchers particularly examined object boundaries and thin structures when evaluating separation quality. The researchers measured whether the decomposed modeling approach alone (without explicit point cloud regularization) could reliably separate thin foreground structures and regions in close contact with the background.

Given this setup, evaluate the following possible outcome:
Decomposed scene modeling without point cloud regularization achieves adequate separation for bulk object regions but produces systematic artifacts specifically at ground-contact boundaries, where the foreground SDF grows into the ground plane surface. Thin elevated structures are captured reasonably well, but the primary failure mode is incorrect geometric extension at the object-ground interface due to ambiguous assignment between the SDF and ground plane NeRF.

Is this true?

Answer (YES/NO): NO